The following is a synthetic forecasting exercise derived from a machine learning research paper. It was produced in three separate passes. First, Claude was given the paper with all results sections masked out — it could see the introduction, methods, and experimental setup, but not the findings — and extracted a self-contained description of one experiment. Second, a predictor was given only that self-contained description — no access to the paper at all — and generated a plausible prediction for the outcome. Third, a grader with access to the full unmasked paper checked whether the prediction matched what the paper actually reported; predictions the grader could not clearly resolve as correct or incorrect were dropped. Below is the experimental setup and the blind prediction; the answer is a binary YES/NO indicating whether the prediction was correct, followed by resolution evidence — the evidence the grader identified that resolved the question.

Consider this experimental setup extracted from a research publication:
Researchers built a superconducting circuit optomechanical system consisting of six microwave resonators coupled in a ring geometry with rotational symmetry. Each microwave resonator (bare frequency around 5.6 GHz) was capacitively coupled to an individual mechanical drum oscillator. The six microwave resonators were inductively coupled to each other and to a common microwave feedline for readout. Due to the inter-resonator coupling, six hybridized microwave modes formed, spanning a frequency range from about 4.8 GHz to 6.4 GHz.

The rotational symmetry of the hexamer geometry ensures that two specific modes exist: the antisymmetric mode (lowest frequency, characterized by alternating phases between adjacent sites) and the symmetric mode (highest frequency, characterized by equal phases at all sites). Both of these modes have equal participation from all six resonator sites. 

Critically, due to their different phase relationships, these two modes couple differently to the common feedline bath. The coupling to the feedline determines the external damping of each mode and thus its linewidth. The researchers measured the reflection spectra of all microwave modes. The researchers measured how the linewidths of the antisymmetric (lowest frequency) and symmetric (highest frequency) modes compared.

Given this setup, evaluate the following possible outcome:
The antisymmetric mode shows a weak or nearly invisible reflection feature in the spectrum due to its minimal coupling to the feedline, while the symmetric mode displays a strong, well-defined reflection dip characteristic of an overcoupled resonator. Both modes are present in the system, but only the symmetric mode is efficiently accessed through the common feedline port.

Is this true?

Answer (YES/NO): NO